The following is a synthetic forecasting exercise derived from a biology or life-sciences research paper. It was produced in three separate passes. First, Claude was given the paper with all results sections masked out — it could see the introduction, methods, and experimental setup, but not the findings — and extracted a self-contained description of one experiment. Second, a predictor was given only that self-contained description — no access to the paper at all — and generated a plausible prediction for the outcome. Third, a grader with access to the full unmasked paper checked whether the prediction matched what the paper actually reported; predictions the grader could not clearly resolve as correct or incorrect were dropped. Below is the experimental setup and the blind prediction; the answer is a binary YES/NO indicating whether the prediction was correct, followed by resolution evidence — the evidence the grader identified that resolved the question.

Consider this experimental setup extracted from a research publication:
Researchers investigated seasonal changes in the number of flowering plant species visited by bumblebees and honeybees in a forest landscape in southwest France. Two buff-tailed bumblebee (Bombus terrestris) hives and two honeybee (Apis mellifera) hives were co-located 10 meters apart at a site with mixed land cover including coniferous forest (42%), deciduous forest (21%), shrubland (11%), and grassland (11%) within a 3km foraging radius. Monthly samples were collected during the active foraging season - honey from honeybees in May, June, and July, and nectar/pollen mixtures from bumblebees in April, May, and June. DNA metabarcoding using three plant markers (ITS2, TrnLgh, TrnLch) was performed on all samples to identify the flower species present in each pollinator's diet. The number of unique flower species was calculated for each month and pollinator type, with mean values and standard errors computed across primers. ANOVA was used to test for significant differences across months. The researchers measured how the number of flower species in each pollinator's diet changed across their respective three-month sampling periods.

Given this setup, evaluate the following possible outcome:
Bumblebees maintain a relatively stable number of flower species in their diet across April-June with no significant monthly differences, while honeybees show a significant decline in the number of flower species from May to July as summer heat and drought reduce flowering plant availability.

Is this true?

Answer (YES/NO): NO